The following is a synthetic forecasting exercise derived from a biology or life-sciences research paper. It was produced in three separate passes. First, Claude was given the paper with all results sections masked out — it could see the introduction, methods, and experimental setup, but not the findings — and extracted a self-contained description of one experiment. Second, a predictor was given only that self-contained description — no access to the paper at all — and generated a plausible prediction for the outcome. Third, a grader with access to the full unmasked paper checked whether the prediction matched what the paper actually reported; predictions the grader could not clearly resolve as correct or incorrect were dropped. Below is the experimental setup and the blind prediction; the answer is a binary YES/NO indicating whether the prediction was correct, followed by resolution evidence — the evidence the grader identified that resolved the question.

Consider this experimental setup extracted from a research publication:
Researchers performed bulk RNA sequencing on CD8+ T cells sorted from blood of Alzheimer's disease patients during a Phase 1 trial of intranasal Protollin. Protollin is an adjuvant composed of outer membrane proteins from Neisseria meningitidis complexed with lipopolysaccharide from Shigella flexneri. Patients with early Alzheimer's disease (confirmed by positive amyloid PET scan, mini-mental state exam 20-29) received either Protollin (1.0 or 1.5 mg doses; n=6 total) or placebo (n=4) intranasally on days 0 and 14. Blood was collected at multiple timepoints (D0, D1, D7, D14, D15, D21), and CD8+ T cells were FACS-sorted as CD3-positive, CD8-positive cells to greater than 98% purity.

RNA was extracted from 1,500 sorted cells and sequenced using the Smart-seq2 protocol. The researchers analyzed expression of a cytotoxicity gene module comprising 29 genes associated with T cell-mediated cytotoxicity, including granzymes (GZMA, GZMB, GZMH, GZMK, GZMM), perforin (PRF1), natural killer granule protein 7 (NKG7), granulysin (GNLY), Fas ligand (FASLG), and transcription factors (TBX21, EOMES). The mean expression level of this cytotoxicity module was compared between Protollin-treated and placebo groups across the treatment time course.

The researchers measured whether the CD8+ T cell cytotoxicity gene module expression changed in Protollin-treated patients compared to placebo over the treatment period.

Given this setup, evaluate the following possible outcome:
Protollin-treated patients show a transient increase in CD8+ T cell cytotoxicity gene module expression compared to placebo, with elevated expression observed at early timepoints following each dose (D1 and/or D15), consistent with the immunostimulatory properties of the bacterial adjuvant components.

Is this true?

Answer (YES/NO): NO